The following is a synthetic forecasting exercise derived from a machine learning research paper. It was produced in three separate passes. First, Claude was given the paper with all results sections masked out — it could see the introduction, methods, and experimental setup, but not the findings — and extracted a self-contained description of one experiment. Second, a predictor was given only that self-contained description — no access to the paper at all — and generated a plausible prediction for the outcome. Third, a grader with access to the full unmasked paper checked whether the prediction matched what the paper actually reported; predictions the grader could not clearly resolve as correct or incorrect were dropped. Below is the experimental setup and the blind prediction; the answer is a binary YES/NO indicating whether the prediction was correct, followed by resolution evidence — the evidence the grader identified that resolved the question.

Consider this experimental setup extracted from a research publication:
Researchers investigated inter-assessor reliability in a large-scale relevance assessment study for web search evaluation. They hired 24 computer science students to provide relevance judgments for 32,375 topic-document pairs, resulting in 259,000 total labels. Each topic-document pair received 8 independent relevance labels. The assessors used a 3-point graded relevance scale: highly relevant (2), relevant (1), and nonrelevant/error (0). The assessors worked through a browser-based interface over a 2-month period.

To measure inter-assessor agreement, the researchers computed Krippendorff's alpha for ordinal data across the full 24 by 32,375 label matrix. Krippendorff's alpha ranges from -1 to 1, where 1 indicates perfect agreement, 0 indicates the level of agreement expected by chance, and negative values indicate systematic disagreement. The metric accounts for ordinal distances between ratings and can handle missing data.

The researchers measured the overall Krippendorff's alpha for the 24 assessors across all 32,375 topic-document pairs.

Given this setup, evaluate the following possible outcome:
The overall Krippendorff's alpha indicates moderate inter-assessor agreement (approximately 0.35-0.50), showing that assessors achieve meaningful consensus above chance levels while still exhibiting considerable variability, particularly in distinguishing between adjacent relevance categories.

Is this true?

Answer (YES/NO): YES